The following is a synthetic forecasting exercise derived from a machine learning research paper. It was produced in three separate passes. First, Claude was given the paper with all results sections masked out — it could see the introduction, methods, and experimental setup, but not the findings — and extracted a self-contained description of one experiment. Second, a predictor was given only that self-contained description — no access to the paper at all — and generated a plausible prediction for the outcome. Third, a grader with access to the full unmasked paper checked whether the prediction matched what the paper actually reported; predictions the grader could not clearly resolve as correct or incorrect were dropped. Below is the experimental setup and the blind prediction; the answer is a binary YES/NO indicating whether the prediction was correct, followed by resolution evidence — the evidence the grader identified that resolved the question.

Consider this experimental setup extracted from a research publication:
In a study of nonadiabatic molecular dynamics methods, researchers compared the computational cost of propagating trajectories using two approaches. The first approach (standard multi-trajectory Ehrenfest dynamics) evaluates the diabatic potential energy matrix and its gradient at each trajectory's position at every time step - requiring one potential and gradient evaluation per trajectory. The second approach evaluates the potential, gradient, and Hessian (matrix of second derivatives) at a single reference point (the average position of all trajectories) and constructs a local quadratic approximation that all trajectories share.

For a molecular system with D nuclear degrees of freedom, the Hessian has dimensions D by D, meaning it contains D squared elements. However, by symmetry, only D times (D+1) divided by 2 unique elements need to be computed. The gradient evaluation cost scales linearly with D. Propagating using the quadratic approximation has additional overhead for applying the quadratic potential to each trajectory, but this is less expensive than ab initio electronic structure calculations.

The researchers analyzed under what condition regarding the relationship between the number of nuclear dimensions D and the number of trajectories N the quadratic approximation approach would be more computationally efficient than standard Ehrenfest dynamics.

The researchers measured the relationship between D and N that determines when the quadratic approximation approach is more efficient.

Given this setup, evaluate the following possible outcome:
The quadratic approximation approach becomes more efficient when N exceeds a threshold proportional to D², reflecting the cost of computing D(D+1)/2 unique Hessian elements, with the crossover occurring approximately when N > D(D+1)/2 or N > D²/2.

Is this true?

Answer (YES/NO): NO